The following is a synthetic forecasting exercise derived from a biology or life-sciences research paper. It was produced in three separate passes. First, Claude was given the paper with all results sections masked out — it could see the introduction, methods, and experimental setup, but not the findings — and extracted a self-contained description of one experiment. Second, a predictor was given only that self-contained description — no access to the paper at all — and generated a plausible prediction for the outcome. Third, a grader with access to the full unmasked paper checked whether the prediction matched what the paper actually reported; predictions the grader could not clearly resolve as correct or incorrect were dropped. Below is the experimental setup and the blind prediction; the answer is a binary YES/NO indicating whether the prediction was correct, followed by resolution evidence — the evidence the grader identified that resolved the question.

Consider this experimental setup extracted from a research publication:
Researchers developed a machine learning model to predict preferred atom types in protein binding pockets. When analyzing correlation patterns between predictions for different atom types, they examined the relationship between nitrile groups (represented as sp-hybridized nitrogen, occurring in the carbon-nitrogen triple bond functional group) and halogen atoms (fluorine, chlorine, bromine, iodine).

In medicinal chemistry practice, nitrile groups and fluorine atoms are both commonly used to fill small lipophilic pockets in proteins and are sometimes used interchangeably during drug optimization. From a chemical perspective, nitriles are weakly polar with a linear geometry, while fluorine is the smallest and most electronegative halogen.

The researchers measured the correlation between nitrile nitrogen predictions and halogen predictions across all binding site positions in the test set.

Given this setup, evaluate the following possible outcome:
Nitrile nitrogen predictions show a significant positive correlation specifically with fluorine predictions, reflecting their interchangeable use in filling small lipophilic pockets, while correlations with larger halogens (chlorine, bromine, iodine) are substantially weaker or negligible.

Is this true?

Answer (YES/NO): NO